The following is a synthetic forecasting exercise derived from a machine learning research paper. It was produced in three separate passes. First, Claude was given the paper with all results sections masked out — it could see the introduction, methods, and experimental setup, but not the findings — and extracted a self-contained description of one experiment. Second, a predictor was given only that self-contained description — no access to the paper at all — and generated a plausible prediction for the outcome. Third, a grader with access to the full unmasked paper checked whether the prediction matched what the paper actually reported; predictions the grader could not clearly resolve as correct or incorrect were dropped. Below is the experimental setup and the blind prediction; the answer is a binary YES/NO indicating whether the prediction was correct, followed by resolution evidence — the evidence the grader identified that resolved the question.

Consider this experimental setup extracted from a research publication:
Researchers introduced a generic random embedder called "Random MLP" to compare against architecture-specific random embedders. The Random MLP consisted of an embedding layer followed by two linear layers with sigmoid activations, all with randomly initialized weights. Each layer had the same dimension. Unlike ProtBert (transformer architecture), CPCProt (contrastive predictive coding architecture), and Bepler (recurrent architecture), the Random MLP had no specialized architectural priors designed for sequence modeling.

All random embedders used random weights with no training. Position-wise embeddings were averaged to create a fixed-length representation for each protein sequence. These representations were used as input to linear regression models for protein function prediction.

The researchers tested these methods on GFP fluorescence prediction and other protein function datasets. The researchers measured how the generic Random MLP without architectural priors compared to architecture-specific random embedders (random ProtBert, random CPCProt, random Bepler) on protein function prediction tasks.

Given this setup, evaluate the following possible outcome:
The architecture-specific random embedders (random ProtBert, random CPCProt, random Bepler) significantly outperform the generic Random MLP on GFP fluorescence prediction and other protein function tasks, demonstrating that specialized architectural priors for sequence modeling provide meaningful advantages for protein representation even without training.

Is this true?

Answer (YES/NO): YES